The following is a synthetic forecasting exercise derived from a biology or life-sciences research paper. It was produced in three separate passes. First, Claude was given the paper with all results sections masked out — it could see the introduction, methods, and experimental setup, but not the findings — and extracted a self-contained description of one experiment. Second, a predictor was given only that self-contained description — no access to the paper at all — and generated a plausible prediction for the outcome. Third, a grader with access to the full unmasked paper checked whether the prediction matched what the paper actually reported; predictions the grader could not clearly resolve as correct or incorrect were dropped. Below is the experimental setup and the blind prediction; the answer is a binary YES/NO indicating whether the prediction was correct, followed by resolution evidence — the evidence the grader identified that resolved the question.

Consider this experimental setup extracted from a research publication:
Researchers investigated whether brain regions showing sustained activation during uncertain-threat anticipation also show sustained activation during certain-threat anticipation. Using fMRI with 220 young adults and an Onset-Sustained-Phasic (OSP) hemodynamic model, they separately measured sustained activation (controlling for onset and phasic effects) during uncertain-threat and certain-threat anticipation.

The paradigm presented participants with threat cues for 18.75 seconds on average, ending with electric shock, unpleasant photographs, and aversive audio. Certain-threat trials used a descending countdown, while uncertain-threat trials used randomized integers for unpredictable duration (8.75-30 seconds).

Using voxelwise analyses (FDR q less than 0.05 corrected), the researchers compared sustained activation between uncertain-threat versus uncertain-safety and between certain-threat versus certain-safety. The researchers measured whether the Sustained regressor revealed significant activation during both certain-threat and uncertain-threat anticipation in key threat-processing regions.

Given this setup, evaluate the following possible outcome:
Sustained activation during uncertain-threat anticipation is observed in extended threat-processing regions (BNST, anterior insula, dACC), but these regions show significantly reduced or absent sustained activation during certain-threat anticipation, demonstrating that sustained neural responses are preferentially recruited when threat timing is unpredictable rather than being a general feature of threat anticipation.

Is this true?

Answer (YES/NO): NO